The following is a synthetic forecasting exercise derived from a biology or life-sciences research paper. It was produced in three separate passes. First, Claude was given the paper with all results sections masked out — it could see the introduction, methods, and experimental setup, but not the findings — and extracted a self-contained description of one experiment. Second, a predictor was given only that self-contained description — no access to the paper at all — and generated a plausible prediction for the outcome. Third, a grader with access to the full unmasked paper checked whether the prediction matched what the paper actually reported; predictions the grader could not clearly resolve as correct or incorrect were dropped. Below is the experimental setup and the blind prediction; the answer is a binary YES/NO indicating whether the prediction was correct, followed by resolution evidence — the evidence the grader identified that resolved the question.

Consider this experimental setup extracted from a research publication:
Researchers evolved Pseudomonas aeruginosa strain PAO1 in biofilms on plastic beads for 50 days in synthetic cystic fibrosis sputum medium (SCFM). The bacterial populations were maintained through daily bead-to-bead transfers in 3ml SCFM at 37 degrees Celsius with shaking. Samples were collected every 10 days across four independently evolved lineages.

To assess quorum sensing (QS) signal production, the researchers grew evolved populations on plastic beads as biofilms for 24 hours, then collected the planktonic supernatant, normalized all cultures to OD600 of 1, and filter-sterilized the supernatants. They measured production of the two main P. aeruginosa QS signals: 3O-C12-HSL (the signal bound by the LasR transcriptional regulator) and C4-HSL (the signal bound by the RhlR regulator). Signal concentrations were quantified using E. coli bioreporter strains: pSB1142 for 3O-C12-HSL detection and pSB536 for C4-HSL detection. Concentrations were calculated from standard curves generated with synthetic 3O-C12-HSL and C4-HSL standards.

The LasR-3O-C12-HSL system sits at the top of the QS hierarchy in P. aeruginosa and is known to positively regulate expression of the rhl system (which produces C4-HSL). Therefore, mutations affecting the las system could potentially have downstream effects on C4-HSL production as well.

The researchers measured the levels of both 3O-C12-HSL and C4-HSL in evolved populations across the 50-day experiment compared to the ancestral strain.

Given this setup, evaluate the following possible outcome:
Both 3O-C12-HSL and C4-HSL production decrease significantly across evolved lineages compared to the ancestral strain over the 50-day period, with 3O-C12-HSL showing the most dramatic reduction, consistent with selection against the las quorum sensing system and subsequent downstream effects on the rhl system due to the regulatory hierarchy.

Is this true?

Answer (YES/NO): NO